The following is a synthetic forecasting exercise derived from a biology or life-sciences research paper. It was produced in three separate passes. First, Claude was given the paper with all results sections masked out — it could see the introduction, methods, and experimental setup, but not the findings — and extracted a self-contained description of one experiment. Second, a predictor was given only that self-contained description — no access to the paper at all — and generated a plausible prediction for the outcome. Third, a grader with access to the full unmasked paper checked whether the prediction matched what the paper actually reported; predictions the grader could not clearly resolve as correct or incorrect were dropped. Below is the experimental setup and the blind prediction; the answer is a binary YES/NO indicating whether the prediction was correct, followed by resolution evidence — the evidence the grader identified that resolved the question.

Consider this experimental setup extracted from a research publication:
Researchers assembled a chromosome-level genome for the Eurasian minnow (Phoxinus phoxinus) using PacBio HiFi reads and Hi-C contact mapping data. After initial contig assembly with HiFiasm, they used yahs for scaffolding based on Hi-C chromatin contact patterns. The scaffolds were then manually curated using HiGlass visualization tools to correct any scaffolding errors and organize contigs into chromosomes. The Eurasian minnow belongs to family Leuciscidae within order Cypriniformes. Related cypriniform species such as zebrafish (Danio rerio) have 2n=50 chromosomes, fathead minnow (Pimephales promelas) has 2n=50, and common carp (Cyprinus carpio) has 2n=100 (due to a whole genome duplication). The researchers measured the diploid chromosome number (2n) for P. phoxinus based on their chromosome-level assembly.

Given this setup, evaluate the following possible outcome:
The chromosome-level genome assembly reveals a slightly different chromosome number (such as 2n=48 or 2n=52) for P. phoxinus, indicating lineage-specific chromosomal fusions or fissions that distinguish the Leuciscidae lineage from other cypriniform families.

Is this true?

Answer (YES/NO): NO